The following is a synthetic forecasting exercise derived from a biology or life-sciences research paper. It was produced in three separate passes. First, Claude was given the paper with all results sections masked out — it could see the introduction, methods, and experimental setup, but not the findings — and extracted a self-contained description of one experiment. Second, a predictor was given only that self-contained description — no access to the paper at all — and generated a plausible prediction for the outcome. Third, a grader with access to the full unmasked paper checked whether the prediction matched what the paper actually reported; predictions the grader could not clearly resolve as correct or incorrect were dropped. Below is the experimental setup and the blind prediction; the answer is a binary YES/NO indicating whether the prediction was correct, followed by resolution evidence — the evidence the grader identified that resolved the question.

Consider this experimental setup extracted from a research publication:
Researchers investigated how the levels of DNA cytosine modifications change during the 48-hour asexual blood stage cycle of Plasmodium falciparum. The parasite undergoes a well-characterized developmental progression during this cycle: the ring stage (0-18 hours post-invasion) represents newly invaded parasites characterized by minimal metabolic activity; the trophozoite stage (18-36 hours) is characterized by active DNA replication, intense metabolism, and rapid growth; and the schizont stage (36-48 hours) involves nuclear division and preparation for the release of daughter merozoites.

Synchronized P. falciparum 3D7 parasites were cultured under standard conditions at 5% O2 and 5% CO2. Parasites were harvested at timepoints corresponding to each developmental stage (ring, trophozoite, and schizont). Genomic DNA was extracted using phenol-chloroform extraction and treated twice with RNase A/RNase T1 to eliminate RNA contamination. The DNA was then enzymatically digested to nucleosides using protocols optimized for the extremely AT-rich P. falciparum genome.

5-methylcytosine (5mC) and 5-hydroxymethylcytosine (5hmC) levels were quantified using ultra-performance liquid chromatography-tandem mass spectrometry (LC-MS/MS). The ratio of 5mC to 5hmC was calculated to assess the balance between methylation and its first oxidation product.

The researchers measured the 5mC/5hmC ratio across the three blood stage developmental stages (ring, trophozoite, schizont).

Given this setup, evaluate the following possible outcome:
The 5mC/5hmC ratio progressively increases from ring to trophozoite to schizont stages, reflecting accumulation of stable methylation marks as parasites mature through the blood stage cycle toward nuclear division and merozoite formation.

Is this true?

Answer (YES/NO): NO